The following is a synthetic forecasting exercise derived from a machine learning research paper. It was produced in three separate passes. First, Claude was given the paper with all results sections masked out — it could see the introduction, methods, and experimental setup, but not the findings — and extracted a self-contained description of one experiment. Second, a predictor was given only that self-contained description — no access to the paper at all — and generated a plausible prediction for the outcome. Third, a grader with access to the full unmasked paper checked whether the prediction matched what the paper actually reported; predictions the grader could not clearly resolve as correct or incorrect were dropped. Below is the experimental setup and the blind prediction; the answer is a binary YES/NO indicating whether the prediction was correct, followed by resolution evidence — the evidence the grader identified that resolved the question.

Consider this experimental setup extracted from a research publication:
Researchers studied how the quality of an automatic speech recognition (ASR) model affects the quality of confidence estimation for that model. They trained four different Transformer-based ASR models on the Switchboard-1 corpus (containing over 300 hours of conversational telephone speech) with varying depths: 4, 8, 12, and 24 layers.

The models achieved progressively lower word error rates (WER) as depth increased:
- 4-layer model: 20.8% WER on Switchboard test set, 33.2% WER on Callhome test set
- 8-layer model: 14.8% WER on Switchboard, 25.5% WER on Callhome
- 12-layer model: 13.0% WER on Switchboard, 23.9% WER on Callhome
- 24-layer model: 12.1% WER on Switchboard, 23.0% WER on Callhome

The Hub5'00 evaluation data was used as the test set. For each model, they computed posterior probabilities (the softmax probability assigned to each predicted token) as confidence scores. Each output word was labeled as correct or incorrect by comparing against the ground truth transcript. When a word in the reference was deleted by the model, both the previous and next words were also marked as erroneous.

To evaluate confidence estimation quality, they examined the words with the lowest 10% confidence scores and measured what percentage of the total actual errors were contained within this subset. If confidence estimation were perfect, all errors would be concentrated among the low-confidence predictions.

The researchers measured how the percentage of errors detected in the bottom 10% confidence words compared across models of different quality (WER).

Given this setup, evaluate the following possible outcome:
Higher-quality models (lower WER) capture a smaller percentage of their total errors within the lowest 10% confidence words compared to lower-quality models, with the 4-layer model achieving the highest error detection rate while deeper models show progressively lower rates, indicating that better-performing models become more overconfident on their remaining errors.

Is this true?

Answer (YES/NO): NO